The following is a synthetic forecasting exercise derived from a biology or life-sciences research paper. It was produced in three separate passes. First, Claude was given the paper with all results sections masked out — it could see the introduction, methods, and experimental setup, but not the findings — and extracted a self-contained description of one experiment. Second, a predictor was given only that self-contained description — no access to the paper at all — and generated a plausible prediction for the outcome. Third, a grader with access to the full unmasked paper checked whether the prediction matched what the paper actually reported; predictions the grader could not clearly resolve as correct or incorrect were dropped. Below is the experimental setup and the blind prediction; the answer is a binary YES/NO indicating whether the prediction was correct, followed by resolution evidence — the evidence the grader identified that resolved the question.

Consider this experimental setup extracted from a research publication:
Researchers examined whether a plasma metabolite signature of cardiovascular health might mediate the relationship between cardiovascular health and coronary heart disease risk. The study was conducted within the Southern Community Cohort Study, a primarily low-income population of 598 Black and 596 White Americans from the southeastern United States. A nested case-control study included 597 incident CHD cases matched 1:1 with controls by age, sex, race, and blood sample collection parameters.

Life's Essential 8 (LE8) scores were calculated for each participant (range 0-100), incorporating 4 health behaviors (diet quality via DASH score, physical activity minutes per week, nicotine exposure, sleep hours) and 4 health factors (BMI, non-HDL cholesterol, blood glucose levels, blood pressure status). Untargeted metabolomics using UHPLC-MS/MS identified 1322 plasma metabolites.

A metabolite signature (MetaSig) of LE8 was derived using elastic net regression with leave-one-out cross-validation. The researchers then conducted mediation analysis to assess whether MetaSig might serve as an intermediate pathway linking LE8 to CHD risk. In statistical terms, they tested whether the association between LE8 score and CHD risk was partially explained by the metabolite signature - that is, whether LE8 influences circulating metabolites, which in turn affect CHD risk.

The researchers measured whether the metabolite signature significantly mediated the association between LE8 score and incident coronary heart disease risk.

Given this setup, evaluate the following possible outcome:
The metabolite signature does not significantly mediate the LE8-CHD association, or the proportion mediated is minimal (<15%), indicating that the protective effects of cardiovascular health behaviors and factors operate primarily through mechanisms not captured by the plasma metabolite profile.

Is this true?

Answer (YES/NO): NO